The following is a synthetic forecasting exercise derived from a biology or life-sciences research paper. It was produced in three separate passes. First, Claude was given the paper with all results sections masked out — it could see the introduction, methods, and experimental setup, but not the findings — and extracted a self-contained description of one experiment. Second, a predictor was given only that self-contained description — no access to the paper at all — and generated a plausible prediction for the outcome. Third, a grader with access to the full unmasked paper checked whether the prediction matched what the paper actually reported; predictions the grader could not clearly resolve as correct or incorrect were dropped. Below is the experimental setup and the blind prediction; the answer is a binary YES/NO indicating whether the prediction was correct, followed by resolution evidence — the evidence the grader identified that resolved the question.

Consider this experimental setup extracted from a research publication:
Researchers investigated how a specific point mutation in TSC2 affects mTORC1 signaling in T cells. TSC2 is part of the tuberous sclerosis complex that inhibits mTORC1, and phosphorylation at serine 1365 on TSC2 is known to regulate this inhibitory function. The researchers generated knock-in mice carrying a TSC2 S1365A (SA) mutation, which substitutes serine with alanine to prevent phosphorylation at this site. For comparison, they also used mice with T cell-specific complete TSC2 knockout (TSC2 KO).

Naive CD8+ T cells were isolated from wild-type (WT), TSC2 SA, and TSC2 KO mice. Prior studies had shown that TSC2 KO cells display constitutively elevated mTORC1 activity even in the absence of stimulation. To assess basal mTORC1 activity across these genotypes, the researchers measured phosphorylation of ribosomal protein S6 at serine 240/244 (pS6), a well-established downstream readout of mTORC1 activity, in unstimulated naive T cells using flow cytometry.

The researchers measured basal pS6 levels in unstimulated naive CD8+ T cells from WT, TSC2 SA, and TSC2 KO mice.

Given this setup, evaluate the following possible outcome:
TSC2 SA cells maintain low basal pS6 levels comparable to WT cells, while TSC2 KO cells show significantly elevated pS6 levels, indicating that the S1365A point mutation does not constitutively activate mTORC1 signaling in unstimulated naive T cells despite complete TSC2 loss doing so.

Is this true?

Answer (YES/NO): YES